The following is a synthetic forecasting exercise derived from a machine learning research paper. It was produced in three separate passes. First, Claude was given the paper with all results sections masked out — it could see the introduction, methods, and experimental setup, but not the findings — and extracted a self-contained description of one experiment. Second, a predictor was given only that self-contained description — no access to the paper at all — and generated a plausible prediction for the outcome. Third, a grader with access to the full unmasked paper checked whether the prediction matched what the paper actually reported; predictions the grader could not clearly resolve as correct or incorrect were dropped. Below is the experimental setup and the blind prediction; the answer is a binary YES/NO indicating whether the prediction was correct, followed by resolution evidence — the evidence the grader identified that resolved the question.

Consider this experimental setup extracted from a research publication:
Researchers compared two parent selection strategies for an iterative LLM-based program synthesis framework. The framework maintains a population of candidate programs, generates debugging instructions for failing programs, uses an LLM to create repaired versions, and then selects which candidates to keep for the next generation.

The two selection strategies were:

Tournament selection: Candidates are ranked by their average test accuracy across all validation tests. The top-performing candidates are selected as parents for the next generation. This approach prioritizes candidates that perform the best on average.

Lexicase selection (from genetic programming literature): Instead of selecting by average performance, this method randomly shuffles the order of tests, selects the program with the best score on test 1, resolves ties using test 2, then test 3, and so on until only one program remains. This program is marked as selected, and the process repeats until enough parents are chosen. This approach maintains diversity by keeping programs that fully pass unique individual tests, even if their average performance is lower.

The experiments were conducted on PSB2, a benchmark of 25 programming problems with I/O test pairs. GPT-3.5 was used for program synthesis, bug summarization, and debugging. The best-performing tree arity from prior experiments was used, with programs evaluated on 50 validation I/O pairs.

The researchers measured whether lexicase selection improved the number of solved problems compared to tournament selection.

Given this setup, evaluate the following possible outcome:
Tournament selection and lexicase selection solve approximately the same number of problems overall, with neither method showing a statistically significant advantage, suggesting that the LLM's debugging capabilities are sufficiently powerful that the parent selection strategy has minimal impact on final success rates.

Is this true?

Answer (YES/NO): YES